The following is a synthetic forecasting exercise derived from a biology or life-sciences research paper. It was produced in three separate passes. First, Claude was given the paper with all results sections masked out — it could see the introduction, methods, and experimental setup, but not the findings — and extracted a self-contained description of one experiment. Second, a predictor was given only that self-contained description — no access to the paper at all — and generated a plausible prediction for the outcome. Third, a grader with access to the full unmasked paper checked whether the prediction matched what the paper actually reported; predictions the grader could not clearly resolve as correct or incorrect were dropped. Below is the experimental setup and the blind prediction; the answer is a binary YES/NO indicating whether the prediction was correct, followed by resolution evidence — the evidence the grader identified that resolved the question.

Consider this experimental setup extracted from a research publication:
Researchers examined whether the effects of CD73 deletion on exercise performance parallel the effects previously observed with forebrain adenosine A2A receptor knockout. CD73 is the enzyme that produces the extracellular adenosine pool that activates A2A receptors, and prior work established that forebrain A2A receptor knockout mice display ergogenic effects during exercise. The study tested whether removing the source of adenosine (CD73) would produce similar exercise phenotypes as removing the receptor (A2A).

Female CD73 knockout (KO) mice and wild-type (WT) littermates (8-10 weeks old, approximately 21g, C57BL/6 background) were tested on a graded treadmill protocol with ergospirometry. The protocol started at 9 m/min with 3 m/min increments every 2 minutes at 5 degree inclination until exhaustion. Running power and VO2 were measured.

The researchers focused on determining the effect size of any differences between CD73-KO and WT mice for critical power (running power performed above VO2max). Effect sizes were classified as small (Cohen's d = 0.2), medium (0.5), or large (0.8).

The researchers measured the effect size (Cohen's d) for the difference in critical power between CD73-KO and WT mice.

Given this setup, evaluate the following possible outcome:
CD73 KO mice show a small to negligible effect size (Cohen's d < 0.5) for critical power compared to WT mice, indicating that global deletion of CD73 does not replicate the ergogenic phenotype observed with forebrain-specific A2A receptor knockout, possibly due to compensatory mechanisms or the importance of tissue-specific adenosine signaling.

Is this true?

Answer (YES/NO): NO